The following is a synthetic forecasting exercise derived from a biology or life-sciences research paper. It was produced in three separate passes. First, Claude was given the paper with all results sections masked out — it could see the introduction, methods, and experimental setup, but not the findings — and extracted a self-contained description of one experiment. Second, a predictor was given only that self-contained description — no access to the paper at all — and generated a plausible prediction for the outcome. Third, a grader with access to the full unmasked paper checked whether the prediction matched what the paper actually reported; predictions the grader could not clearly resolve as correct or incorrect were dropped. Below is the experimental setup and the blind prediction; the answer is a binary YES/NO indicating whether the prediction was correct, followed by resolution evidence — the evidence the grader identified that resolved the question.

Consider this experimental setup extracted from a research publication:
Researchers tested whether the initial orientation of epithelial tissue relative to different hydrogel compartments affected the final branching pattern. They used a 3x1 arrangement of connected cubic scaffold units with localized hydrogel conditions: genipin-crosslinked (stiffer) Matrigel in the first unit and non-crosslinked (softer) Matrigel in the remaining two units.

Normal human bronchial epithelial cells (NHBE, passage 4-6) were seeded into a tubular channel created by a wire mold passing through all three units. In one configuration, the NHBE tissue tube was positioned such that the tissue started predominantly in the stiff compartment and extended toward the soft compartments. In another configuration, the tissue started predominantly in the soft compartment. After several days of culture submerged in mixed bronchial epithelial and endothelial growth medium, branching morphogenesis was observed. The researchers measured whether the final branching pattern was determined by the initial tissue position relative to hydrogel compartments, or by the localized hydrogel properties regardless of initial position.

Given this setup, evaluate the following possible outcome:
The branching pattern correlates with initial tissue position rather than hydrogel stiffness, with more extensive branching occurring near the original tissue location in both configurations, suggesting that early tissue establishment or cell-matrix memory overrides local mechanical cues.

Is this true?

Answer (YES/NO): NO